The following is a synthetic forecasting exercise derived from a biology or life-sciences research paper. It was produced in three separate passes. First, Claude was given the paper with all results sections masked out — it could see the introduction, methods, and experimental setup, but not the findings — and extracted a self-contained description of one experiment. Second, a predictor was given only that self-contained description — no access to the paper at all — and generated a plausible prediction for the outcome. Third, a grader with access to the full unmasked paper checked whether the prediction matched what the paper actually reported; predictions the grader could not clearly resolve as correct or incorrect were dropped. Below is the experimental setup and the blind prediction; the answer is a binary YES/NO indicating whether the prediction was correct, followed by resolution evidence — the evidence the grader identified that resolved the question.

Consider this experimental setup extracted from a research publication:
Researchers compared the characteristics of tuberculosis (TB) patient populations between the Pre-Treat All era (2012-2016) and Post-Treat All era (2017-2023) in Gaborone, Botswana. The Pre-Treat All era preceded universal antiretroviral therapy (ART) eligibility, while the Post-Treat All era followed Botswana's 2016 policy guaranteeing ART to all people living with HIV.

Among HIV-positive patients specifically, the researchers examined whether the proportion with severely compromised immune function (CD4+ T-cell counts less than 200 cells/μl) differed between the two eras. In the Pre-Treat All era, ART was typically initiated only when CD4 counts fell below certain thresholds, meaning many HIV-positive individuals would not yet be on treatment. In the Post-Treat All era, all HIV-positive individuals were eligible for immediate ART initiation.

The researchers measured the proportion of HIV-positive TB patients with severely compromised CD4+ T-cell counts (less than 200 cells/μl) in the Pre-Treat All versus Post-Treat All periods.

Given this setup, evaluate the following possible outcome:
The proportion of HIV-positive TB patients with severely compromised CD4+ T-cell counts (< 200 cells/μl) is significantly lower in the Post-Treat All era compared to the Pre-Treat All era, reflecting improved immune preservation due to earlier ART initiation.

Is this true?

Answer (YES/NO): NO